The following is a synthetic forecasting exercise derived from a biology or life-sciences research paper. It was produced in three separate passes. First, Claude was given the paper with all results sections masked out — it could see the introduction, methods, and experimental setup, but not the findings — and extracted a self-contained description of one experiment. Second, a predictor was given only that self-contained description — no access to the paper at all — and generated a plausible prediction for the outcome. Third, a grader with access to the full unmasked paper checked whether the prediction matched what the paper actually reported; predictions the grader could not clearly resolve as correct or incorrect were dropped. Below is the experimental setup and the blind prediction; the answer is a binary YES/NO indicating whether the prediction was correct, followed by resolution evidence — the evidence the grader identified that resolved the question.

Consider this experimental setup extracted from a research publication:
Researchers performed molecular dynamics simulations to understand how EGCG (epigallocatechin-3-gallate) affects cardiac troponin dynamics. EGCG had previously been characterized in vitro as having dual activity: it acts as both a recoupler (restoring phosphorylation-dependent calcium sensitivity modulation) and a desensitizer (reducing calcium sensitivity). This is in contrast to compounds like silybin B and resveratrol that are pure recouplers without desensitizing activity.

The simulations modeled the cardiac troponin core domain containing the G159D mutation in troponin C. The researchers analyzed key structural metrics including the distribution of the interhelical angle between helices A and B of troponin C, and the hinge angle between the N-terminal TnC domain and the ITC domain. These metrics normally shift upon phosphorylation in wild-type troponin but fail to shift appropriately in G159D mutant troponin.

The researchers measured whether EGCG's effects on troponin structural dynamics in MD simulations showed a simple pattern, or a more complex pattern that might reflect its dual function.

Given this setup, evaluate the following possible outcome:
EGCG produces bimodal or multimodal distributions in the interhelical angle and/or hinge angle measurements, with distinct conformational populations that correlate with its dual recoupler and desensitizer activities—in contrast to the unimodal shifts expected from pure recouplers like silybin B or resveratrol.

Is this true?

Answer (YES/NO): YES